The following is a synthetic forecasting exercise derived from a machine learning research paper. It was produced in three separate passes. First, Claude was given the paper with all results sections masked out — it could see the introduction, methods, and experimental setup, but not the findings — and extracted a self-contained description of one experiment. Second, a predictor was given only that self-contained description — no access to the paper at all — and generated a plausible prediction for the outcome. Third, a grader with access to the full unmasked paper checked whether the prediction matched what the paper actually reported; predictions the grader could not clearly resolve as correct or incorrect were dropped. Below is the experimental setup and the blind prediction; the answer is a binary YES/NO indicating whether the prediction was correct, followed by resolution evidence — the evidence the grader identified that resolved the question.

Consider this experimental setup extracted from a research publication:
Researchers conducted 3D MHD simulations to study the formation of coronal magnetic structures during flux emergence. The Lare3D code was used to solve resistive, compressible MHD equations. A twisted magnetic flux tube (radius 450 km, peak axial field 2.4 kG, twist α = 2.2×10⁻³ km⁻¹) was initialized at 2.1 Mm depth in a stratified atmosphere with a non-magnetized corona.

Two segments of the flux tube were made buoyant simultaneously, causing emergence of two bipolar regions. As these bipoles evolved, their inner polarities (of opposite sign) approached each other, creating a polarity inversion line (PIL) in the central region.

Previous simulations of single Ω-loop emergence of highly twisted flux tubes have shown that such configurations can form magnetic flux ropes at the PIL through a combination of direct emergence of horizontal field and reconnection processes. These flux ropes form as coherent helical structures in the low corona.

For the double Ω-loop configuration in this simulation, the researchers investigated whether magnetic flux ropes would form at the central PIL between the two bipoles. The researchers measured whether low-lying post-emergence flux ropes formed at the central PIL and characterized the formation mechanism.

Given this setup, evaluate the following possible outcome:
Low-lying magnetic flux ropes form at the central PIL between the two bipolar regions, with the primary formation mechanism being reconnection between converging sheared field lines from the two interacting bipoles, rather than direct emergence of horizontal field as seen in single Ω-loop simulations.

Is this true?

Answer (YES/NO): YES